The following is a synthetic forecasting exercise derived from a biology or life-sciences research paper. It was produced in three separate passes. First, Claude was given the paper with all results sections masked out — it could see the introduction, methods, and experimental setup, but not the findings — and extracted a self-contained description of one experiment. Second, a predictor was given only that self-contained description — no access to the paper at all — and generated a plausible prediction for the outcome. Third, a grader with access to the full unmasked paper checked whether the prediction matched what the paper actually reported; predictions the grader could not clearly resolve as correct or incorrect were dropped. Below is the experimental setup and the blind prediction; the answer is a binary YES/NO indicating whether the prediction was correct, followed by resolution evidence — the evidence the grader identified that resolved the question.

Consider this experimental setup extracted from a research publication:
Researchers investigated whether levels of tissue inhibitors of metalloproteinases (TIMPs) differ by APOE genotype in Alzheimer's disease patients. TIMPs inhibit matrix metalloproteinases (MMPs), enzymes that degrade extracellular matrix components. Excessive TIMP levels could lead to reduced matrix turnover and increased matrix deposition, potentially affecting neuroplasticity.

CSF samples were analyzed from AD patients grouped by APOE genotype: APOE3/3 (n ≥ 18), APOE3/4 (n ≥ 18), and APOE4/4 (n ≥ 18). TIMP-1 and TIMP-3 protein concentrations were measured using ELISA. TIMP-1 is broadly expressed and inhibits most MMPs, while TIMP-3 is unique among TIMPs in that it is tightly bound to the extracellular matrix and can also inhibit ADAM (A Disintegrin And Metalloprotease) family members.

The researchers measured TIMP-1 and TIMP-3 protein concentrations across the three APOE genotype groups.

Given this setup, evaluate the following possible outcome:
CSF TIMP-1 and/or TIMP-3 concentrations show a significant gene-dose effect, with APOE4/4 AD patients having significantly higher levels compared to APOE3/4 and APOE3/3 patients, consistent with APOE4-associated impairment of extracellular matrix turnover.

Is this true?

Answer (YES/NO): YES